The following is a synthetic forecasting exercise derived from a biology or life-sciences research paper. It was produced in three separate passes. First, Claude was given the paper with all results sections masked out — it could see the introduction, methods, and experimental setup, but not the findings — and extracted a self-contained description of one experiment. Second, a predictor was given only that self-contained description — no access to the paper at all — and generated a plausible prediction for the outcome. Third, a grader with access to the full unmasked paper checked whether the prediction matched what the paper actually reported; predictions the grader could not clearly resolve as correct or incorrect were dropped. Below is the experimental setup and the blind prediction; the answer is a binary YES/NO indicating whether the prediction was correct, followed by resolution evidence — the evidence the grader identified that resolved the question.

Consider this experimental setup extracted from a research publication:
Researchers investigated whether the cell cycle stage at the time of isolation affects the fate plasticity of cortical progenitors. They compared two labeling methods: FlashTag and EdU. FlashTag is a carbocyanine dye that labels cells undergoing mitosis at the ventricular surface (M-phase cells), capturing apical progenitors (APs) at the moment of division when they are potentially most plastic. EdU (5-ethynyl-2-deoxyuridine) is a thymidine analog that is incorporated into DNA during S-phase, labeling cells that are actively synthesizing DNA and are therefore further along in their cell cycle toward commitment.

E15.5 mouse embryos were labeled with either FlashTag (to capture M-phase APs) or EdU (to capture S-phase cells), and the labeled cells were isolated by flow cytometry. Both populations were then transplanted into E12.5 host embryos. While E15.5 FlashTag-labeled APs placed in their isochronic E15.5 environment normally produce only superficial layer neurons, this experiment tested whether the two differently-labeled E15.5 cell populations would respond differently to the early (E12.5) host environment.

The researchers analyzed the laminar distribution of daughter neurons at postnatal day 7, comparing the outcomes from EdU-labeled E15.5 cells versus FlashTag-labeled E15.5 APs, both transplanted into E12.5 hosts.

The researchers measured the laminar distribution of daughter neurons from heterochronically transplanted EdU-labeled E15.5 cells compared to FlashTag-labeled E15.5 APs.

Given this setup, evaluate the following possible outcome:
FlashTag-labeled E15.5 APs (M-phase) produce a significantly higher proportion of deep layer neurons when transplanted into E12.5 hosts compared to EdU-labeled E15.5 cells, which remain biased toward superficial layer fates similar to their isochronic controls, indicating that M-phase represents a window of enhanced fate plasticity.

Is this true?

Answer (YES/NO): NO